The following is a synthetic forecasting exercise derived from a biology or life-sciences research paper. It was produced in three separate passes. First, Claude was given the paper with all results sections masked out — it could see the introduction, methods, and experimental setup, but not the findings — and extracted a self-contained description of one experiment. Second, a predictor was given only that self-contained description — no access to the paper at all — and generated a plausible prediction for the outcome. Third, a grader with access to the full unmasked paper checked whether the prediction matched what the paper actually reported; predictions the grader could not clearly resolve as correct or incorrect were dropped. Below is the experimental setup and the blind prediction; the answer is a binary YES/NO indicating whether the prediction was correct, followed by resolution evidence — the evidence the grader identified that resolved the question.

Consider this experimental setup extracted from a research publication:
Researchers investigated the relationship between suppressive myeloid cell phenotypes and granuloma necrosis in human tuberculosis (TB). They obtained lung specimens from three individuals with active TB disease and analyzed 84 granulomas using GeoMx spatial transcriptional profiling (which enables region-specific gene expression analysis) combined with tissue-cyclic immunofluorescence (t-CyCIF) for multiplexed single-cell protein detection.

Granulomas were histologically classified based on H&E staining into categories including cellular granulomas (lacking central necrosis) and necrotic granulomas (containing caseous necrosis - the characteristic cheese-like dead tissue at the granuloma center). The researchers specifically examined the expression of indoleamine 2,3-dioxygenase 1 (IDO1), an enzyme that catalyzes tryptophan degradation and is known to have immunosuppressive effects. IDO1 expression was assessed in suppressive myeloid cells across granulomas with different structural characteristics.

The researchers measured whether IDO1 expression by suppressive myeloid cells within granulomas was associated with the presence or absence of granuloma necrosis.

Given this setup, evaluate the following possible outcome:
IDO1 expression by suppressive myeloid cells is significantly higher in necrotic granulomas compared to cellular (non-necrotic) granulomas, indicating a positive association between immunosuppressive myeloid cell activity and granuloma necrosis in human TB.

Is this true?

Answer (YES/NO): NO